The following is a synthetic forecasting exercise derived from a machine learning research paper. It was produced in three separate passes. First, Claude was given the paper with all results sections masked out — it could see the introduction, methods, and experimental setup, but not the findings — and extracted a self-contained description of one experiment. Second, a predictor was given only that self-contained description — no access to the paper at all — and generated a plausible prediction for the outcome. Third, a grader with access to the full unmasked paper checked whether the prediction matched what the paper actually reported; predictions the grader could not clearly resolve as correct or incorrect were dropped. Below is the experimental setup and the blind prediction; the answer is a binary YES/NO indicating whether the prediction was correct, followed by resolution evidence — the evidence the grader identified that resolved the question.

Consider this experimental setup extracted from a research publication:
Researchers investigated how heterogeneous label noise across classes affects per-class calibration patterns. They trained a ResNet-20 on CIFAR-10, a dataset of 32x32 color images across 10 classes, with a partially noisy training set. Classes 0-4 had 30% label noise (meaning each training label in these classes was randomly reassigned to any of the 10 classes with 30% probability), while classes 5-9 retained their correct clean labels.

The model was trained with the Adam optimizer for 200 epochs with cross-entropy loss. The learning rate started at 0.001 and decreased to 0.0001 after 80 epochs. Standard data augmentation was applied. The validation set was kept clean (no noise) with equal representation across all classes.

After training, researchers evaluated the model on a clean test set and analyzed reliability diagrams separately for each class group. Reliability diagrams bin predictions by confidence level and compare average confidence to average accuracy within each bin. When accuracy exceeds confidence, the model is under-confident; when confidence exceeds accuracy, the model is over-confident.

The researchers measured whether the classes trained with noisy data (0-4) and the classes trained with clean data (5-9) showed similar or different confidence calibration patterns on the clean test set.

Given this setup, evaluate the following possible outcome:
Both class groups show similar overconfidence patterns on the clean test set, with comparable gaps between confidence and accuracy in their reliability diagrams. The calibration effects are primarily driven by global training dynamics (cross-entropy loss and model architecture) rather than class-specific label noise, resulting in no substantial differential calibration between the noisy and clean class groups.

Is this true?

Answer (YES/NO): NO